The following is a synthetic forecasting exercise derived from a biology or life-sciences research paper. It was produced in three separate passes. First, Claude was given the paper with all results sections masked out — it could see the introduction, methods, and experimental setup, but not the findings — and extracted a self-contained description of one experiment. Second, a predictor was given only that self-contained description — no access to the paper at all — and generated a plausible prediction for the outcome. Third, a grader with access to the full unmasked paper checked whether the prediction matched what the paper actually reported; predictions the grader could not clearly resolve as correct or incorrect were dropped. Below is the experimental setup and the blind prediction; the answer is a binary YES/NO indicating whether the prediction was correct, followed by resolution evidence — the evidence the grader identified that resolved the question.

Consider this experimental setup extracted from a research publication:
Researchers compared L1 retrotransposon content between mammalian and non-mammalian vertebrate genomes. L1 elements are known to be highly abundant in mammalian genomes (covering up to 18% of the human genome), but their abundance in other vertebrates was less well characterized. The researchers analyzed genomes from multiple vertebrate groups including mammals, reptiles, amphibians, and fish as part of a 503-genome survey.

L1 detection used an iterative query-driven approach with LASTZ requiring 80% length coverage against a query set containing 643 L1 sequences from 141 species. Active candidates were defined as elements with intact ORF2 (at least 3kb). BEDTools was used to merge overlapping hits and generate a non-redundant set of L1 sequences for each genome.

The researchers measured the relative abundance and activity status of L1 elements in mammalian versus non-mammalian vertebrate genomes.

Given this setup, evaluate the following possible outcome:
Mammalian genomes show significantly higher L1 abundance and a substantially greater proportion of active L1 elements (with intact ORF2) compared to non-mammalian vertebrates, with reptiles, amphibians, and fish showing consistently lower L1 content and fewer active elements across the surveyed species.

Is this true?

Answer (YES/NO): NO